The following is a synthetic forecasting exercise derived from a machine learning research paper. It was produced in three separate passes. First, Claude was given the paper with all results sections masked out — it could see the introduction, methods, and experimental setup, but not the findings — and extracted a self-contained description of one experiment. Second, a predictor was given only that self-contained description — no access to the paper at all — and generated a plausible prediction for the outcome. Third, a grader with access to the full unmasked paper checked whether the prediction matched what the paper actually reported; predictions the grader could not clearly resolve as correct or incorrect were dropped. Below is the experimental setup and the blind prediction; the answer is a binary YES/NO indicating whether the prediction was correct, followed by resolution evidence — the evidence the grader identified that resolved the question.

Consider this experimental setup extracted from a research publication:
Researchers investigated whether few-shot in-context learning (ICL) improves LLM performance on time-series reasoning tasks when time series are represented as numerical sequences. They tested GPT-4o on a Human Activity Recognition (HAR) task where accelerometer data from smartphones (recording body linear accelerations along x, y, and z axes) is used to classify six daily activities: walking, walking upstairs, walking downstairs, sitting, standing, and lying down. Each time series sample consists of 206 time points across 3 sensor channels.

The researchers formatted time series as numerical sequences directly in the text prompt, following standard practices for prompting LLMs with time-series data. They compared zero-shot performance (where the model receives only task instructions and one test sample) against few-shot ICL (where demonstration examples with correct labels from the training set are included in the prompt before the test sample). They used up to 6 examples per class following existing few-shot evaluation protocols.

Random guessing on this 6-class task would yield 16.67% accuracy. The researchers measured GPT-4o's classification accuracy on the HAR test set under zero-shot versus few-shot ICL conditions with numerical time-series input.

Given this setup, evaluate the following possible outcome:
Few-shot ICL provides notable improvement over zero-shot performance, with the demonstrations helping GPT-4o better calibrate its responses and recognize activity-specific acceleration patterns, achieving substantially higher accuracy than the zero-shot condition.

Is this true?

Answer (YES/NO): NO